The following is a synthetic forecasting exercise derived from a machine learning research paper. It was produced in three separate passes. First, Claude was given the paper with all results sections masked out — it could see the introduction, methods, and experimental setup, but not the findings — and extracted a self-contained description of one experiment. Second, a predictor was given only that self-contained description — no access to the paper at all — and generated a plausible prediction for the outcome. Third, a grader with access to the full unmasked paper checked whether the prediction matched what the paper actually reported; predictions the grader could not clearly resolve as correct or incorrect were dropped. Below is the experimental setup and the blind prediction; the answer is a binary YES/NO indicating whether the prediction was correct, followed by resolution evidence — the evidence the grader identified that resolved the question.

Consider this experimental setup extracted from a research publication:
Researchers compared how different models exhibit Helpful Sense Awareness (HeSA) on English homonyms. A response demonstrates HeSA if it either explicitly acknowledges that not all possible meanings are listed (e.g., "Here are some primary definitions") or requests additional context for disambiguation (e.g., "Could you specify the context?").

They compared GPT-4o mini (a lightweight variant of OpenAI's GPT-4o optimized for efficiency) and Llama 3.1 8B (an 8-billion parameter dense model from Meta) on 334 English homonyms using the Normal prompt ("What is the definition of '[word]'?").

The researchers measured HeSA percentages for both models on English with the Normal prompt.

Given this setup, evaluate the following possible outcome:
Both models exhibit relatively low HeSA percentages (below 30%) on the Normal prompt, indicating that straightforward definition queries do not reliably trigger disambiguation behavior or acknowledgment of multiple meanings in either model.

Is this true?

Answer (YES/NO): NO